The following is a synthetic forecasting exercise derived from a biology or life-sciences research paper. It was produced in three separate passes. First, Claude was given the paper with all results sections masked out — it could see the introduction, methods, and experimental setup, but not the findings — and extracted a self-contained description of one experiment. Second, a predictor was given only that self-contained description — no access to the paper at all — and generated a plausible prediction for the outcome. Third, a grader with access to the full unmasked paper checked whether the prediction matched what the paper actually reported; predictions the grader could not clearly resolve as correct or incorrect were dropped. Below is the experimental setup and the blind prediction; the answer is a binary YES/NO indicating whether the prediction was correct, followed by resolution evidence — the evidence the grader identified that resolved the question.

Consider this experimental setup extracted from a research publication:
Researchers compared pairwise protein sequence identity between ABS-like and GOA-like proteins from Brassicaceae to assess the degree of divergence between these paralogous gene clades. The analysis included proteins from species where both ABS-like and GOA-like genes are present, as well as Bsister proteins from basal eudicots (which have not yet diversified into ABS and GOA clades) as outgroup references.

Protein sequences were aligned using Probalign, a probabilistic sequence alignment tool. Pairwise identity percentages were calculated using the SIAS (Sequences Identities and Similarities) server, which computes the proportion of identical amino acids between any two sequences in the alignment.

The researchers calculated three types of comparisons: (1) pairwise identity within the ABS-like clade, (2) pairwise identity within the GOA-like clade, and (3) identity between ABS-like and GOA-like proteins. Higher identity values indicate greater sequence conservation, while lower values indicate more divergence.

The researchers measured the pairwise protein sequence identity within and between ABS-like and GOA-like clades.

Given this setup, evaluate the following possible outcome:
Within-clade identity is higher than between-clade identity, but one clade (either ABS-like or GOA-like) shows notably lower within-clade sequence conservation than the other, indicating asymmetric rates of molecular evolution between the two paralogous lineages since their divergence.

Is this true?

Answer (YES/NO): YES